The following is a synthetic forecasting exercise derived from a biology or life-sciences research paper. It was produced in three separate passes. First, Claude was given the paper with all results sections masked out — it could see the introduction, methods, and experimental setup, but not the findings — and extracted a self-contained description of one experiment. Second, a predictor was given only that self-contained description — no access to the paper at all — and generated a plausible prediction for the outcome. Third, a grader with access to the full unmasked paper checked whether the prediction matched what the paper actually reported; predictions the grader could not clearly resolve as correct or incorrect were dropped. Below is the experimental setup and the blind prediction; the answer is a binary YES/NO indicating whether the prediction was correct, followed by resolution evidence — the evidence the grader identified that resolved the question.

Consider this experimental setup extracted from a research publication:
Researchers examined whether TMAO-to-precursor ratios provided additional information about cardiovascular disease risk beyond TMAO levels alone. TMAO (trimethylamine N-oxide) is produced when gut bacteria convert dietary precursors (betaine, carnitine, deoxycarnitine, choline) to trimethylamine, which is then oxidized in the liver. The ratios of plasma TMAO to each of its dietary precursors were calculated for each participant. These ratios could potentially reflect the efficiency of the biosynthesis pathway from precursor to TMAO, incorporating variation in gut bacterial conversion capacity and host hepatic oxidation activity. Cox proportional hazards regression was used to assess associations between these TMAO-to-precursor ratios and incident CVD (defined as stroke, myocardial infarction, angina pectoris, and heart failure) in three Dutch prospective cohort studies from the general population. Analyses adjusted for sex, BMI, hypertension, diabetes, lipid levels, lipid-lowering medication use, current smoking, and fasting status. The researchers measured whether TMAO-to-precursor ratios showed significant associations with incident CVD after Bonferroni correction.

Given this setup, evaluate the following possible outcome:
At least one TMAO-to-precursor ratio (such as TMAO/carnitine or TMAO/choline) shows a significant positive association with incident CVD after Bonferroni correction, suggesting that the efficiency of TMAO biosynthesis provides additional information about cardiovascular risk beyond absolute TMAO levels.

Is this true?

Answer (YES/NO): NO